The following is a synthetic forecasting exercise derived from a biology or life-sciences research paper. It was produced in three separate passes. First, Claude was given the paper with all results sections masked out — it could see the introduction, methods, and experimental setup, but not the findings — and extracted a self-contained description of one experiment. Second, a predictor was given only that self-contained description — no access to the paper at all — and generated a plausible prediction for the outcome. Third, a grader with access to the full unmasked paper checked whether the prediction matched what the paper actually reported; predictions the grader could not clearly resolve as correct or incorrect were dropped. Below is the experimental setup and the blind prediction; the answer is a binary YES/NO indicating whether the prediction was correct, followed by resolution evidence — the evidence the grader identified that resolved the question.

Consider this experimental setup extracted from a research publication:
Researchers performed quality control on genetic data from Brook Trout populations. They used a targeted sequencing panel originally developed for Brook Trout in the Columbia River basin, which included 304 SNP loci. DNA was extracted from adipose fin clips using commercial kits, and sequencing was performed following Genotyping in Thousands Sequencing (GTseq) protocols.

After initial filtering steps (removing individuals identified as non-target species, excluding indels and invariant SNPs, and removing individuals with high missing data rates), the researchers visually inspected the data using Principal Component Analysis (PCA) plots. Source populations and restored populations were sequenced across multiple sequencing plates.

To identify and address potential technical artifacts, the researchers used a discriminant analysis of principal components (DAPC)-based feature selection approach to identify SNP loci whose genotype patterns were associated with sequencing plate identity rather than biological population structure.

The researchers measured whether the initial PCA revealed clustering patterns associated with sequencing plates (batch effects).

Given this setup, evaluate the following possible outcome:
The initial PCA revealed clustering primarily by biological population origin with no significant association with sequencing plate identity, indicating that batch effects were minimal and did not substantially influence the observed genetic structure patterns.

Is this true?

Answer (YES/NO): NO